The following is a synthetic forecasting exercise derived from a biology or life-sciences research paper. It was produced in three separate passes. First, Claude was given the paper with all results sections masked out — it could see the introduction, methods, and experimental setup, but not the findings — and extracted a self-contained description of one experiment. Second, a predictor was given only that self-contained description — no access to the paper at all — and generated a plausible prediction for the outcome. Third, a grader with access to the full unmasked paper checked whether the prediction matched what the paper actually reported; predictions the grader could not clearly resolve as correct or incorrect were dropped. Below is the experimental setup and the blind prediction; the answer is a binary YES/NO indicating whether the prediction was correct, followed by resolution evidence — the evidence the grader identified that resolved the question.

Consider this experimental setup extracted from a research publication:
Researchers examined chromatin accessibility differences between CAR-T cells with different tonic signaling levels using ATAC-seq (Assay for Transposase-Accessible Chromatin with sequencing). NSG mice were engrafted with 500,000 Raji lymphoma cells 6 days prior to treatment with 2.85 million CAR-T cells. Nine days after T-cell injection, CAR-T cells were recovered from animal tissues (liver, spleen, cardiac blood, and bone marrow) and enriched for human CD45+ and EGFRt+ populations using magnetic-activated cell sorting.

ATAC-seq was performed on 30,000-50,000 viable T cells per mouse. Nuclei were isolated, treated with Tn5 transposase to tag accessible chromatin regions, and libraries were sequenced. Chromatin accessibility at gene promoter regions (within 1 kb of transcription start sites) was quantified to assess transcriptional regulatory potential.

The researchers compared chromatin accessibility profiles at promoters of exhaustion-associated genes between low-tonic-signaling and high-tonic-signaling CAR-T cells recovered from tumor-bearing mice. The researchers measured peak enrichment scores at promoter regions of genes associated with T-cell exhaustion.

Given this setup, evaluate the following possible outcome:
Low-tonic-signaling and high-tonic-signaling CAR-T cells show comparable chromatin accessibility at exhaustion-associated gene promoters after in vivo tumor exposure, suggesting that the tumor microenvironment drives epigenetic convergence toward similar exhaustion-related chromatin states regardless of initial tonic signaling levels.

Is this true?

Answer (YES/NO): NO